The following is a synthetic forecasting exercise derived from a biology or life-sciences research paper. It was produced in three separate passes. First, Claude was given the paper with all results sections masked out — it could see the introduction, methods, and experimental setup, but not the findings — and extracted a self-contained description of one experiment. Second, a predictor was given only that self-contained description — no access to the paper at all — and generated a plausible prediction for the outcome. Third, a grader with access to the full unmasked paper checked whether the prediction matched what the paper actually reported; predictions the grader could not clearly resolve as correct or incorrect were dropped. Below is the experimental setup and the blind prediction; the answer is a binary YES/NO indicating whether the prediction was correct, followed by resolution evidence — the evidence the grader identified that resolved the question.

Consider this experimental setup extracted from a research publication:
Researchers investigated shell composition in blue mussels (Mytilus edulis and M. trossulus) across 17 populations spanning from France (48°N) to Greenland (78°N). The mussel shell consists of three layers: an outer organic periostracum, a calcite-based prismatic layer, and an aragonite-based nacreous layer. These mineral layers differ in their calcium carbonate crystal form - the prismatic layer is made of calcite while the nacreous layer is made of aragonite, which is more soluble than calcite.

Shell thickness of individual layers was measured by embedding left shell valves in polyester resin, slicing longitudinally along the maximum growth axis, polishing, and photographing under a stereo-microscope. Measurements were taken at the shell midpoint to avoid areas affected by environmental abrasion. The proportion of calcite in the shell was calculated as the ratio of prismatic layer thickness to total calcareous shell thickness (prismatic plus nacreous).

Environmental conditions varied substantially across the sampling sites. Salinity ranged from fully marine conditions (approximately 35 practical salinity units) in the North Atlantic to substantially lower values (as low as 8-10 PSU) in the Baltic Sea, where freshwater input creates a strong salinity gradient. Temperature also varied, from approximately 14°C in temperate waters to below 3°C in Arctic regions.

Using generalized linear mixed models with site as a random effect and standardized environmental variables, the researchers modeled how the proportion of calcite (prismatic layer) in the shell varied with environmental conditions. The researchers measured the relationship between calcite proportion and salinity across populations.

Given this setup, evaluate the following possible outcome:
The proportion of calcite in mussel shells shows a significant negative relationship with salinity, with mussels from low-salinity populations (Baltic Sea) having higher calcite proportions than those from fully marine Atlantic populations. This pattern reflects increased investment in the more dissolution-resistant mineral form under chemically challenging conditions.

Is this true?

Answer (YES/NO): YES